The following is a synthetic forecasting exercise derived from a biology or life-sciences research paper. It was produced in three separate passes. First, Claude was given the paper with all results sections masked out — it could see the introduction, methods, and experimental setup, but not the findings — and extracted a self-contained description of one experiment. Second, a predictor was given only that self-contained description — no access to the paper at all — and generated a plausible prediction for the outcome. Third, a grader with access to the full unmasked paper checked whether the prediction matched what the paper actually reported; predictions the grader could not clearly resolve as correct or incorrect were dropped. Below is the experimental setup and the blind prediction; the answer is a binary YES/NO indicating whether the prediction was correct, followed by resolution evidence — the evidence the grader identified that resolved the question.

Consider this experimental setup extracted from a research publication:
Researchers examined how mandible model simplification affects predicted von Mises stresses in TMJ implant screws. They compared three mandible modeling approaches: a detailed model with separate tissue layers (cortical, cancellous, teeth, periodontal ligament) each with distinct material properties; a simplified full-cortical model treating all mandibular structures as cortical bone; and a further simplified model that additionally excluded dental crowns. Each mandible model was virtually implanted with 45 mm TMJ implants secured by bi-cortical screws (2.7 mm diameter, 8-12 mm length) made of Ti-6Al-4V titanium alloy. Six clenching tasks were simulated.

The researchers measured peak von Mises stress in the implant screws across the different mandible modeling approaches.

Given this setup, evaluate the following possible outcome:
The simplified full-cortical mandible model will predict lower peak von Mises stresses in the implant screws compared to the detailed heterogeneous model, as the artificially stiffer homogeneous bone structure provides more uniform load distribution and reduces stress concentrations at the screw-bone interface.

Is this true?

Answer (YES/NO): YES